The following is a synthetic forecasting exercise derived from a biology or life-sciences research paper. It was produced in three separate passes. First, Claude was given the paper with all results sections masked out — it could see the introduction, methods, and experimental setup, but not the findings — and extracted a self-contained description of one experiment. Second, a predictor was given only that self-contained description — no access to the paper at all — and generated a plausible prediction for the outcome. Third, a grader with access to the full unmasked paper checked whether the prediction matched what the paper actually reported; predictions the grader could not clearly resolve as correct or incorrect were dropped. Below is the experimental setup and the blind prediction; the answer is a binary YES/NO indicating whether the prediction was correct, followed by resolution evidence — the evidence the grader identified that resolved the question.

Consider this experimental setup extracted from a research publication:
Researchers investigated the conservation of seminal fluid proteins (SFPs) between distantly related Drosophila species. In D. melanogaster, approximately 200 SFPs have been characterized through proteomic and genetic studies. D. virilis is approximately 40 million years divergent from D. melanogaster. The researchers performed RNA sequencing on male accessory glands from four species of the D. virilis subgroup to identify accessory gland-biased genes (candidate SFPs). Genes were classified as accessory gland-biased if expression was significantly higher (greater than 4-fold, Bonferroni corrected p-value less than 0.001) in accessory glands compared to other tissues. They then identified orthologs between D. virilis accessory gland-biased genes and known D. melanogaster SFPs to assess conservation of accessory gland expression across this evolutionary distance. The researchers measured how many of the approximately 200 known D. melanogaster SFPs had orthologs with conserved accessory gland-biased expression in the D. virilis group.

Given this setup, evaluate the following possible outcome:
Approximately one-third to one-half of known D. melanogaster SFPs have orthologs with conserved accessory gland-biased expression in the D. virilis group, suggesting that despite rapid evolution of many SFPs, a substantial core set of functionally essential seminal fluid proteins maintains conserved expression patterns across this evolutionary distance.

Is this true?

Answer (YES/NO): NO